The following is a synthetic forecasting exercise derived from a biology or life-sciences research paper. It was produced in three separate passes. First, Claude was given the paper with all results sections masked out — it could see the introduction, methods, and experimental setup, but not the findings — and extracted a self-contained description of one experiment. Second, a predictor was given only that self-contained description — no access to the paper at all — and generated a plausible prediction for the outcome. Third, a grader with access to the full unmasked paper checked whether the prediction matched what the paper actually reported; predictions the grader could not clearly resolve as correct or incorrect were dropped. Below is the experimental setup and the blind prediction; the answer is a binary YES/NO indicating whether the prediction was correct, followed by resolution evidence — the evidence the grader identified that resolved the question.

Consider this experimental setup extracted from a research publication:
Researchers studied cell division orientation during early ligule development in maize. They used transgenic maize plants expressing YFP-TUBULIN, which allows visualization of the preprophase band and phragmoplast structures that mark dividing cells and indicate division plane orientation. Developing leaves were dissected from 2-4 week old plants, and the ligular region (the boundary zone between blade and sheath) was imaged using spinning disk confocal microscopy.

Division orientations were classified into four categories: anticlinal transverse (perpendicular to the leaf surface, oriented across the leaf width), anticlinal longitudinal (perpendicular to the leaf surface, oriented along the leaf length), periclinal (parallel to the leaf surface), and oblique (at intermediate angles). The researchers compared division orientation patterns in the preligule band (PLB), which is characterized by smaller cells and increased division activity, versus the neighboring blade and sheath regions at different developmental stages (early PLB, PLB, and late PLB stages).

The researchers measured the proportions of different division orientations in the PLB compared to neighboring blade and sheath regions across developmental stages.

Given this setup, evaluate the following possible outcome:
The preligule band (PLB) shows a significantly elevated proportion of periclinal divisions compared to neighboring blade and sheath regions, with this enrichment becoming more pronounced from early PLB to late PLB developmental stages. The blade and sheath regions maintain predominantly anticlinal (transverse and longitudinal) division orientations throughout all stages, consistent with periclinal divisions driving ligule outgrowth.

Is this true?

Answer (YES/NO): YES